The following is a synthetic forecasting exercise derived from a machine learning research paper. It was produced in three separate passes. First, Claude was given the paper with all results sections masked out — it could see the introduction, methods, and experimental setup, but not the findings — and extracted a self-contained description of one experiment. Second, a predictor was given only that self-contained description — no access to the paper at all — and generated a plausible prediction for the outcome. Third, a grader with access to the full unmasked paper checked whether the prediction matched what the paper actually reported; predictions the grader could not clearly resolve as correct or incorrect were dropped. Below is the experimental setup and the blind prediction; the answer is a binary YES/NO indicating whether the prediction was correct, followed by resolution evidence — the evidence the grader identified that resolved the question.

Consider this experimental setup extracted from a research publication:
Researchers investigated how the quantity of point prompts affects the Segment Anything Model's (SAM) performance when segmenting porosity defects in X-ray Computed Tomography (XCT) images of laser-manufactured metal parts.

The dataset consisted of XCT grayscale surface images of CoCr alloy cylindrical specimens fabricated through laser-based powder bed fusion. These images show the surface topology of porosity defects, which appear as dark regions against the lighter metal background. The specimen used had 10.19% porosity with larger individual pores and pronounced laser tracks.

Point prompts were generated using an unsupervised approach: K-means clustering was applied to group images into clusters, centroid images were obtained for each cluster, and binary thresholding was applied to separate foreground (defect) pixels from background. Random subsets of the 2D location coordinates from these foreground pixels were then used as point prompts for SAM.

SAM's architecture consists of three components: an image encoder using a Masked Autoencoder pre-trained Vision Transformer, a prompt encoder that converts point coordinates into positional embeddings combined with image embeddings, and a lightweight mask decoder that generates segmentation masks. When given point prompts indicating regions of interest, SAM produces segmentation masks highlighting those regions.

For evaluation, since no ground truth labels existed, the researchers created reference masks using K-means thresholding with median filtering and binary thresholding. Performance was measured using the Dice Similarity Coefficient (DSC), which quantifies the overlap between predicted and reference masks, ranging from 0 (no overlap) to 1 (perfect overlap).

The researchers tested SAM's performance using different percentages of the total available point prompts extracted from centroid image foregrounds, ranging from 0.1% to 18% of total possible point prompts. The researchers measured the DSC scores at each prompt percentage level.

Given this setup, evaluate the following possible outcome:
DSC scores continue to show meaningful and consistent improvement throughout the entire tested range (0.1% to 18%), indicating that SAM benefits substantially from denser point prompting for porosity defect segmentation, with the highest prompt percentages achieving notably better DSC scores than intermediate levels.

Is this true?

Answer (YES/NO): NO